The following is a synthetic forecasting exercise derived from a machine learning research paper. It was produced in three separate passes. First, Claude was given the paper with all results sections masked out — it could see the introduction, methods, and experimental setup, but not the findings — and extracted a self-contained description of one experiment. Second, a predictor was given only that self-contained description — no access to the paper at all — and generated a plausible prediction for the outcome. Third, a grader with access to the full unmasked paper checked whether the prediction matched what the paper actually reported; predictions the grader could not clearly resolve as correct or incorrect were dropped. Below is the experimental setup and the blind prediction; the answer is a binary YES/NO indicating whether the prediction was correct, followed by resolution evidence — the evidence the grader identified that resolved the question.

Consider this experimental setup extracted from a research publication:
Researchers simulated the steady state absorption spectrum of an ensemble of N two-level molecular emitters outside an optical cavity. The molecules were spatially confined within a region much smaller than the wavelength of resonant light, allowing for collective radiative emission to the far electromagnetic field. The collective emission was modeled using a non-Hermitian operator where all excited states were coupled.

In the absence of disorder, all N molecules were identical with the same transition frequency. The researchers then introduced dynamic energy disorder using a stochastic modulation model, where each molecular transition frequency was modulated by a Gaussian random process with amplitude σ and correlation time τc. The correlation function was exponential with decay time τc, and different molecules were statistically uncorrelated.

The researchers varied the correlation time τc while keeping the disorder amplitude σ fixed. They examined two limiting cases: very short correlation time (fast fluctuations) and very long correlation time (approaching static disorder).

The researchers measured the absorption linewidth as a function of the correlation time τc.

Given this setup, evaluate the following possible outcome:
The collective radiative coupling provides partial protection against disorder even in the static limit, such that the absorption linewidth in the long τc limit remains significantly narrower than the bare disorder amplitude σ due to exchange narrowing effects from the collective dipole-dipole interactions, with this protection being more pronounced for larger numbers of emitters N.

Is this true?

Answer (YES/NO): NO